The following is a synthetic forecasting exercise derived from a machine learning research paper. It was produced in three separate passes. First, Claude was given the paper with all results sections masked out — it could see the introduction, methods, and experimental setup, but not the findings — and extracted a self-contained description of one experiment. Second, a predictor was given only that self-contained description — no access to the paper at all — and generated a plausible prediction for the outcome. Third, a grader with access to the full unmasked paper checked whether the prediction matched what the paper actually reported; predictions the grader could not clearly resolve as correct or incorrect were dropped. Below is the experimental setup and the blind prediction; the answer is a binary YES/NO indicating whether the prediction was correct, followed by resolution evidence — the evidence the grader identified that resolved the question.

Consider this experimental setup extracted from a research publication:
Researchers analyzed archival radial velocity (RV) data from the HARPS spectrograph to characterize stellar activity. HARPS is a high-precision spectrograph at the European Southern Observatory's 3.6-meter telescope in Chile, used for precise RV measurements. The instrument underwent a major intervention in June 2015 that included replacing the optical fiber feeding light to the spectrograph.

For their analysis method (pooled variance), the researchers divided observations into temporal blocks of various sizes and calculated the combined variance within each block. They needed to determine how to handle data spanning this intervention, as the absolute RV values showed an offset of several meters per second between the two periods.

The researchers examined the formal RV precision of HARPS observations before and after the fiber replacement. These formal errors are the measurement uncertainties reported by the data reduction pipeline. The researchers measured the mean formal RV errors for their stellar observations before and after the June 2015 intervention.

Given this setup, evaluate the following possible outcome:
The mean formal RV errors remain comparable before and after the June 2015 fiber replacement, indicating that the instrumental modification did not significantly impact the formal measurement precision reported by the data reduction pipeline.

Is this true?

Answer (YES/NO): NO